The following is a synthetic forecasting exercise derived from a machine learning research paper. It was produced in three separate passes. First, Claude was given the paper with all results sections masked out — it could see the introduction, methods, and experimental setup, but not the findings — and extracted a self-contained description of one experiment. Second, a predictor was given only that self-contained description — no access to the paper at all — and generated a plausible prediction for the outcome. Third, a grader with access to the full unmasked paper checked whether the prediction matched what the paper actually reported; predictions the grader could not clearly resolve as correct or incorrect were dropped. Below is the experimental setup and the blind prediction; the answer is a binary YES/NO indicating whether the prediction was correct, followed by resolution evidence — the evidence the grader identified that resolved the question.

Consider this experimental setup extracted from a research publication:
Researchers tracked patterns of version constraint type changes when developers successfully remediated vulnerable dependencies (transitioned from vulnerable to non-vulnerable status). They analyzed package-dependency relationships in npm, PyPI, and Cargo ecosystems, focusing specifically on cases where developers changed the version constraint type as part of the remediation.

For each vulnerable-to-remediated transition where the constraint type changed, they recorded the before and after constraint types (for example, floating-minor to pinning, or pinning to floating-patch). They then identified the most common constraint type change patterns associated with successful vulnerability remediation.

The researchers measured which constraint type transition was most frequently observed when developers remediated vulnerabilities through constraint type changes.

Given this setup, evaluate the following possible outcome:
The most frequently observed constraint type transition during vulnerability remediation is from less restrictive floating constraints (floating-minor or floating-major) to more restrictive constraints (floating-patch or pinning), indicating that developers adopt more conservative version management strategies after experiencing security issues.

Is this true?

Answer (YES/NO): NO